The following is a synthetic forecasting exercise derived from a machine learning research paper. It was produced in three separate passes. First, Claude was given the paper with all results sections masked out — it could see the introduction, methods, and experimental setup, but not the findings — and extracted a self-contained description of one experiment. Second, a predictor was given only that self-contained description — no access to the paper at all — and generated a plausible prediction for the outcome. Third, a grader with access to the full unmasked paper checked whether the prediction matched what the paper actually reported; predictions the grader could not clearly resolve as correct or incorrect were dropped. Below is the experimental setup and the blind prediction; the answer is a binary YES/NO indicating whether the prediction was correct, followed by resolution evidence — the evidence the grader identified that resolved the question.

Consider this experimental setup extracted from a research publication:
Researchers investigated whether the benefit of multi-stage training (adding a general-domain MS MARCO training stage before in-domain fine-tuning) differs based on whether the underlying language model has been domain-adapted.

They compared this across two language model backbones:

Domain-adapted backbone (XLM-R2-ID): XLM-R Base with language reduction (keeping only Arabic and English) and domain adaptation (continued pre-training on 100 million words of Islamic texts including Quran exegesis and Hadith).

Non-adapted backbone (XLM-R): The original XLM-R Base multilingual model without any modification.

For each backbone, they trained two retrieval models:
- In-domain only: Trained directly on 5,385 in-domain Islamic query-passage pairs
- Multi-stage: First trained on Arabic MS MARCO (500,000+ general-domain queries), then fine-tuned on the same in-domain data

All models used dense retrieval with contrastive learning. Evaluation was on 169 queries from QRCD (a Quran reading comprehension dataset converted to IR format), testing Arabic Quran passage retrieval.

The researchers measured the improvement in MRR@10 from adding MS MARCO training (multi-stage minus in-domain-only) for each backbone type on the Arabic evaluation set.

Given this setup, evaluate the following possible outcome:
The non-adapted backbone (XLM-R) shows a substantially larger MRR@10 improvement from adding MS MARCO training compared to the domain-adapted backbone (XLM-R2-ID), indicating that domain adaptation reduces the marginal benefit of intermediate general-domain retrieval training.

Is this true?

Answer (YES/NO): YES